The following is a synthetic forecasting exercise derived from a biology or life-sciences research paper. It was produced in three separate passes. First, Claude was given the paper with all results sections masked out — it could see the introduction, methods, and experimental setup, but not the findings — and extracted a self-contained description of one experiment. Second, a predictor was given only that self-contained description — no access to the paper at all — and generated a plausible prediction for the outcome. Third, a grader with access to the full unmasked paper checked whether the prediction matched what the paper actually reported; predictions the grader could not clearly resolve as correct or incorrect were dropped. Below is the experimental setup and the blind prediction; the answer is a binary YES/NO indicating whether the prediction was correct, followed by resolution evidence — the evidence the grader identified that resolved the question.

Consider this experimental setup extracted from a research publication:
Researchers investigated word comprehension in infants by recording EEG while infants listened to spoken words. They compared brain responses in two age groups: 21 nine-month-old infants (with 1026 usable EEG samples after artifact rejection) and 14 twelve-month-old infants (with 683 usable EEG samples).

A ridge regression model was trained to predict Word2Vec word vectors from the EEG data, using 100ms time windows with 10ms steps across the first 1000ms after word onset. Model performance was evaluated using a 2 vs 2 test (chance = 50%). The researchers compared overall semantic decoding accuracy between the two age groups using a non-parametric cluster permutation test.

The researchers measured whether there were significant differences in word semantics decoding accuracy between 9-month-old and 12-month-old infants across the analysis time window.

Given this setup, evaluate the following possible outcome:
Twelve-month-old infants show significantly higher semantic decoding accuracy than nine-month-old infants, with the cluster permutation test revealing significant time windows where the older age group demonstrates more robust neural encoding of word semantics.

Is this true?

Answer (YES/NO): NO